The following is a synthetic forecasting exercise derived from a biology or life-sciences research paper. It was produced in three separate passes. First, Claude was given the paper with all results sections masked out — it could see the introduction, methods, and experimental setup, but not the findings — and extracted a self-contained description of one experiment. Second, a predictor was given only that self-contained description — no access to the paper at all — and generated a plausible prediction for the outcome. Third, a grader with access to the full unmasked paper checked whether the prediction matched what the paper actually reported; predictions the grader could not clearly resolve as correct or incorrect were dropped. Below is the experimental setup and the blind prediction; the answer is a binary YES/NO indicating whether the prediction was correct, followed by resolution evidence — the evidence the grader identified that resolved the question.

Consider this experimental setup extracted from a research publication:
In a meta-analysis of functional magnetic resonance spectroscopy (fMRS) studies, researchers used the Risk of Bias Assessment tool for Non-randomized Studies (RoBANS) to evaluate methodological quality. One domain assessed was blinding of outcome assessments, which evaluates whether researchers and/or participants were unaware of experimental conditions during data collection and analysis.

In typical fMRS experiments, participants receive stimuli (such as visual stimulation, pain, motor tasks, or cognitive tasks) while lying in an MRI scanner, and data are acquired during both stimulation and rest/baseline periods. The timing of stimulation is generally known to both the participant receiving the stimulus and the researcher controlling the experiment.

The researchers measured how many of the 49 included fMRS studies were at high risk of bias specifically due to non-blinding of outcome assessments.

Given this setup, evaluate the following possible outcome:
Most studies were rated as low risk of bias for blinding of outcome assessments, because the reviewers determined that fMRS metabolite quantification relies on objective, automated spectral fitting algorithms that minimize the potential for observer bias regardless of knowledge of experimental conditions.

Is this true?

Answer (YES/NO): NO